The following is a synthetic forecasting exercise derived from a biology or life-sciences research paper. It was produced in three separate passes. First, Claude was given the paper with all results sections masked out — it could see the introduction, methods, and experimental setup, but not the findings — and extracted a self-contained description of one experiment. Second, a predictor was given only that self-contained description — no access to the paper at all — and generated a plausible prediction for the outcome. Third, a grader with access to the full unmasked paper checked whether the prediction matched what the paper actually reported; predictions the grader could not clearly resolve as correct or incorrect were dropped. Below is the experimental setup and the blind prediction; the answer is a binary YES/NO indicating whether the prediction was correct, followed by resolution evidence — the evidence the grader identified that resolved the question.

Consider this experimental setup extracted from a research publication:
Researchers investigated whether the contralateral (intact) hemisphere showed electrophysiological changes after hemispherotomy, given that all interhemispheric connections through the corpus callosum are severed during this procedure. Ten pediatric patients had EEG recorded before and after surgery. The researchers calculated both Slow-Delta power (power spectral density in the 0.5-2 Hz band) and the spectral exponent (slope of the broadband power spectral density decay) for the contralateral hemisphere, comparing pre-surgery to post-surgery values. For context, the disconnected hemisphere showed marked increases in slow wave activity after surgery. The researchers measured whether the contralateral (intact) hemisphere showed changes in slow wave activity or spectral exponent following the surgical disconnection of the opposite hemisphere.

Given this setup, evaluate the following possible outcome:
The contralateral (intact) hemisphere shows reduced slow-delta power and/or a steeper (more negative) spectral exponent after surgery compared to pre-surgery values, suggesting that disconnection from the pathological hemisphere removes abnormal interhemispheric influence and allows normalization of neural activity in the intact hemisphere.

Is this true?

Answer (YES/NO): NO